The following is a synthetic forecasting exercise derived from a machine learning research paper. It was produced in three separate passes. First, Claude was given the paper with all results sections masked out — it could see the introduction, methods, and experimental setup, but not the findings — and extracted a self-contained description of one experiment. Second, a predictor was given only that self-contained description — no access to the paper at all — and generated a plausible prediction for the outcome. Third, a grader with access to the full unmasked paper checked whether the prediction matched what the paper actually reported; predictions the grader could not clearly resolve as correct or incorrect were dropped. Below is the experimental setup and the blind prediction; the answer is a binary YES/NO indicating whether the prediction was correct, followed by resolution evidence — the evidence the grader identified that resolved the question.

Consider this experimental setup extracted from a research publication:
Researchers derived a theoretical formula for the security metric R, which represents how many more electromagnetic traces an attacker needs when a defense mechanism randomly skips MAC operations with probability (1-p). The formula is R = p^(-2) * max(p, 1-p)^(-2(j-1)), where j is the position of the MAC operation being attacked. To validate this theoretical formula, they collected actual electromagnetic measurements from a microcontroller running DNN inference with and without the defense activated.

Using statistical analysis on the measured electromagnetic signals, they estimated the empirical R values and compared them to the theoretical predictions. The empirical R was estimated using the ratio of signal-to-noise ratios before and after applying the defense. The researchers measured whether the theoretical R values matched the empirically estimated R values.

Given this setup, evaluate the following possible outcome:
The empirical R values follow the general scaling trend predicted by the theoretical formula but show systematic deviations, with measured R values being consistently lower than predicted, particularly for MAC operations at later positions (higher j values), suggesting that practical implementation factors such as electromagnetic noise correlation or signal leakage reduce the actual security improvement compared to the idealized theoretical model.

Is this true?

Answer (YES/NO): NO